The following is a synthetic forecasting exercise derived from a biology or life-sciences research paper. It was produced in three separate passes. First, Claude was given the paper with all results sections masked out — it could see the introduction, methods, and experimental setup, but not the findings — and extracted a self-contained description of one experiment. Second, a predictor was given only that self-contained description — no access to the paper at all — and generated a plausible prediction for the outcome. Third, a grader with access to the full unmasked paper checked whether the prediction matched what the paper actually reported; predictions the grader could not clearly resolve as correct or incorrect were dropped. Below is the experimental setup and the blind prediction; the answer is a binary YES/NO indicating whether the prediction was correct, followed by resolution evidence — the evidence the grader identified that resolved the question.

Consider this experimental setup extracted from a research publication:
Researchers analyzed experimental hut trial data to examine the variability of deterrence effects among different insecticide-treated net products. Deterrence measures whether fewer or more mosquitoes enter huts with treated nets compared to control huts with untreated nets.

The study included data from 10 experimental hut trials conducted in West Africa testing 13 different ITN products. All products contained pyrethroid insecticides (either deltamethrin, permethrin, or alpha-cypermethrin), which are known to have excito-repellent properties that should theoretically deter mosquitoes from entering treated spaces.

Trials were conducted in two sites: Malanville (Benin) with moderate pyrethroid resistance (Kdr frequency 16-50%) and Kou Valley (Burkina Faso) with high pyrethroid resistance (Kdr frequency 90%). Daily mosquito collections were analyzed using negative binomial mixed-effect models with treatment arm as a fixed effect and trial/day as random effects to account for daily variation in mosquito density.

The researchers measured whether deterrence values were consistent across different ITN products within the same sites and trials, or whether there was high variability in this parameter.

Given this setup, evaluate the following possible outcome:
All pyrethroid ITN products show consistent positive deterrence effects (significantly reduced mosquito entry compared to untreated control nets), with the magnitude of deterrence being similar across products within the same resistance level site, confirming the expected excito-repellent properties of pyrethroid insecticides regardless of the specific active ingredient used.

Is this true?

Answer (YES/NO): NO